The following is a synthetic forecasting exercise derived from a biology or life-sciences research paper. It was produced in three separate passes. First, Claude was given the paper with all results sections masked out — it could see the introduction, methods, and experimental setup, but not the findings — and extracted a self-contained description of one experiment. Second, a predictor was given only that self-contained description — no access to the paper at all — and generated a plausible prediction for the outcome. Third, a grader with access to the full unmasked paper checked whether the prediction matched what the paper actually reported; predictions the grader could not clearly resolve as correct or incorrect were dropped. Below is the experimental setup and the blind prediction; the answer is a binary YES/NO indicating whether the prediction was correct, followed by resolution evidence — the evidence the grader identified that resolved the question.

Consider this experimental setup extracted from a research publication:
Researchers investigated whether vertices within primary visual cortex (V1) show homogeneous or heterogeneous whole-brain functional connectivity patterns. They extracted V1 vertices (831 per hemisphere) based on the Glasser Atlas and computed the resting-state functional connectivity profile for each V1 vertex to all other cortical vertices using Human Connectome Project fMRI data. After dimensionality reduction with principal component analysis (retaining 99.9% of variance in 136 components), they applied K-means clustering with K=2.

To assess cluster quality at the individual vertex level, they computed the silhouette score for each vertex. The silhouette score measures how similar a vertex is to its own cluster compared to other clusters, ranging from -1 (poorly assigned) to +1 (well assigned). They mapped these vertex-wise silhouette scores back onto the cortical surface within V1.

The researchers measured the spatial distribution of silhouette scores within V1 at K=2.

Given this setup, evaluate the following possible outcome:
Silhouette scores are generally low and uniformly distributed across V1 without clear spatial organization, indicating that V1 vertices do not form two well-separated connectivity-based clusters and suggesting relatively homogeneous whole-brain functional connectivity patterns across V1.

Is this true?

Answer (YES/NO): NO